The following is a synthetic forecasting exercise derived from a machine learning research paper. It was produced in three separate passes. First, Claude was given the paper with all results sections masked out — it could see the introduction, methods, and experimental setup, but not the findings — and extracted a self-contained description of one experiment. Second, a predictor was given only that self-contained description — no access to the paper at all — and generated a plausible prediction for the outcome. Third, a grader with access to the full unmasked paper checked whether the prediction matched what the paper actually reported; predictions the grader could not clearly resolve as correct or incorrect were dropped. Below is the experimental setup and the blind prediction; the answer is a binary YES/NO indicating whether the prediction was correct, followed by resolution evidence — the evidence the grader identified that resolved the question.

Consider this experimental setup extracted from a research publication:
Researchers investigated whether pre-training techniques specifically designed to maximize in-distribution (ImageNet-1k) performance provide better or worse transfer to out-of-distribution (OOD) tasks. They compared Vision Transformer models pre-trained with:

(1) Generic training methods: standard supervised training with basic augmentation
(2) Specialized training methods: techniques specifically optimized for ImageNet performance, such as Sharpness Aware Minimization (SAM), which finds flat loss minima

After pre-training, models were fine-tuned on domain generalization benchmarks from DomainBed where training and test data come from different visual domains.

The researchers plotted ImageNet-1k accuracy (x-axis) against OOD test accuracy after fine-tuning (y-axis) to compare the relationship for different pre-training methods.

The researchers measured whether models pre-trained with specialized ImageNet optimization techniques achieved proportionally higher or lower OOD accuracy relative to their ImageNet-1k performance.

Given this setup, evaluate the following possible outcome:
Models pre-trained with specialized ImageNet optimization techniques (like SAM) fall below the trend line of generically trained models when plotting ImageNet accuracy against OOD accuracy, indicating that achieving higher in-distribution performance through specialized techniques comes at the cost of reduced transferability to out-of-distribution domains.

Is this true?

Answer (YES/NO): YES